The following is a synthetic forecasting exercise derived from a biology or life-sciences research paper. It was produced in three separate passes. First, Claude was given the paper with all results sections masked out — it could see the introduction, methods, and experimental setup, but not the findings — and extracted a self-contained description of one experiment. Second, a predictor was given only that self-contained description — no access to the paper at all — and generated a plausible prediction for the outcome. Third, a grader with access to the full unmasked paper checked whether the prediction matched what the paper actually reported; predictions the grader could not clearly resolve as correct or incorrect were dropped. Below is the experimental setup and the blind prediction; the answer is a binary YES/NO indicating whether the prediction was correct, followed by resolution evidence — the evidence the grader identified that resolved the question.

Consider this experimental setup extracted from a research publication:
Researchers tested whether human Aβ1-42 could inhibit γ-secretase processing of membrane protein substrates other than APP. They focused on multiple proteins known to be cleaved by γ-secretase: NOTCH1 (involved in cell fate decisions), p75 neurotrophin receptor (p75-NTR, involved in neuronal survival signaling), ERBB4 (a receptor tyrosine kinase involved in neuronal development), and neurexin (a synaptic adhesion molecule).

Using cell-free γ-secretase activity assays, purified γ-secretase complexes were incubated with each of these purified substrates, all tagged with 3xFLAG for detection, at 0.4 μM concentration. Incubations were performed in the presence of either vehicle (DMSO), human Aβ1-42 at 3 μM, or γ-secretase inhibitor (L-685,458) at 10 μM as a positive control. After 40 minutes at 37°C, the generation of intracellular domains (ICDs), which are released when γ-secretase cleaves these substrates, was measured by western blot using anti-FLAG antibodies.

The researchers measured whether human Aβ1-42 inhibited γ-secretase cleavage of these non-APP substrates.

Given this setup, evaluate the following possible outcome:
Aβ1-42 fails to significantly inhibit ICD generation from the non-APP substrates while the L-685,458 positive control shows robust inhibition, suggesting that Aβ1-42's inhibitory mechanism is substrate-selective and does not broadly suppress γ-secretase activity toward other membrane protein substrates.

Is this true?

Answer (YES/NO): NO